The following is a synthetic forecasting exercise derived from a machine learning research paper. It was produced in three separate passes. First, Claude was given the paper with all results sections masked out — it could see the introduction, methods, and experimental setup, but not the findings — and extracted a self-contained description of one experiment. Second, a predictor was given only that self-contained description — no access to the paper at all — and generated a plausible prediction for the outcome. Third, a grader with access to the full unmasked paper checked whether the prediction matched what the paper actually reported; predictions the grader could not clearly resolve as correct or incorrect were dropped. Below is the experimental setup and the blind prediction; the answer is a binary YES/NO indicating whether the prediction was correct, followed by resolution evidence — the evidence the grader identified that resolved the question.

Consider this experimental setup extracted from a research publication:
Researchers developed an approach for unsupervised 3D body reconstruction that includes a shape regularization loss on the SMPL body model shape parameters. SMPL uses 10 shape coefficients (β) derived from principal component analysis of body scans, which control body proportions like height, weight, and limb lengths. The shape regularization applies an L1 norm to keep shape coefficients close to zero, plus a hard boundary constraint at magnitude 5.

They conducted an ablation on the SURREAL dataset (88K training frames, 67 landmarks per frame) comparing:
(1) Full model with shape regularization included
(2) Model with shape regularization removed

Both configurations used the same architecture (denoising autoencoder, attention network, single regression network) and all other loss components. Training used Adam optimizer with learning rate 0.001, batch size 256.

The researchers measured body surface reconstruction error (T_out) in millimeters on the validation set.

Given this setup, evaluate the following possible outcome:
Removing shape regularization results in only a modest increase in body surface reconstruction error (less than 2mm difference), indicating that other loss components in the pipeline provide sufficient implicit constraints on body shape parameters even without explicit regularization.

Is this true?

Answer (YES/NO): NO